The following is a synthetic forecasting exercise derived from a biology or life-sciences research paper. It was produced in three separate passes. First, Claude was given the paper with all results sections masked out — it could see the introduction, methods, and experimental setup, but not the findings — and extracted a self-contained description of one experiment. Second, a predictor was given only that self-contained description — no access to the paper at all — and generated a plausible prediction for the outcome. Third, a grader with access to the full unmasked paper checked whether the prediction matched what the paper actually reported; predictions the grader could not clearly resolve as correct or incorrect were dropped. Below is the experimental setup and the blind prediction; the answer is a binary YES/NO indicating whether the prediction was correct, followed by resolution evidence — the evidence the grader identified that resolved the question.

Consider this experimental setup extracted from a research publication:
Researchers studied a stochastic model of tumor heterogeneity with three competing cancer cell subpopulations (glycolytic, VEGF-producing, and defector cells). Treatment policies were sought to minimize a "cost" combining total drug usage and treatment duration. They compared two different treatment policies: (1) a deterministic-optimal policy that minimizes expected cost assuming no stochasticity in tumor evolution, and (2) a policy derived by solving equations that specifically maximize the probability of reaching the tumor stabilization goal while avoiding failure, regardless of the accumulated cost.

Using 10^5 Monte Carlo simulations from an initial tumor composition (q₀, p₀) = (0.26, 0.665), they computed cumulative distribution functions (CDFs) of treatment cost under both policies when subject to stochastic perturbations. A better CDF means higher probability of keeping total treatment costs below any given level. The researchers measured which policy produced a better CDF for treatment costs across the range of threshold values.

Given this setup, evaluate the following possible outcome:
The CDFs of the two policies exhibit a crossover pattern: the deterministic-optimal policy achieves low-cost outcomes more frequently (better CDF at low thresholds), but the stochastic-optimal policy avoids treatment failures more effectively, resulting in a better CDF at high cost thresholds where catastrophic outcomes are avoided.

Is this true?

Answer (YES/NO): NO